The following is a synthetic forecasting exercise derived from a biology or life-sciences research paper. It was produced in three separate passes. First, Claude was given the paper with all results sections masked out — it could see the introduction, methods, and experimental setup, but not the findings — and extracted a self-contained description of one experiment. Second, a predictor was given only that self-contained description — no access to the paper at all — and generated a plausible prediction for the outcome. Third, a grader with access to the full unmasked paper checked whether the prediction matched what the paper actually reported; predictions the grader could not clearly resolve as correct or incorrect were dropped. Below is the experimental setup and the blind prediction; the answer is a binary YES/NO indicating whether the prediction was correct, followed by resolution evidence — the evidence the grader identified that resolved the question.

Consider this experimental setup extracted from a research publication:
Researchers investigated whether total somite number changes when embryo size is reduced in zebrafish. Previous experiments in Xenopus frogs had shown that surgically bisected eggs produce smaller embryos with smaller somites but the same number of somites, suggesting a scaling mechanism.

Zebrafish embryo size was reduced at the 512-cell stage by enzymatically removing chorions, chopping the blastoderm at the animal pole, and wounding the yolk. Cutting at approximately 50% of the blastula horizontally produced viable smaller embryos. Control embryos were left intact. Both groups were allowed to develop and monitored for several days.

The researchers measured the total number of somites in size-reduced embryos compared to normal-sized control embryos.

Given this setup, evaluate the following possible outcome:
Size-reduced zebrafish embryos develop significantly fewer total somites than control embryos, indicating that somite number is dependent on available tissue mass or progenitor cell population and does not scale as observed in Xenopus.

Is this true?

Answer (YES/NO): NO